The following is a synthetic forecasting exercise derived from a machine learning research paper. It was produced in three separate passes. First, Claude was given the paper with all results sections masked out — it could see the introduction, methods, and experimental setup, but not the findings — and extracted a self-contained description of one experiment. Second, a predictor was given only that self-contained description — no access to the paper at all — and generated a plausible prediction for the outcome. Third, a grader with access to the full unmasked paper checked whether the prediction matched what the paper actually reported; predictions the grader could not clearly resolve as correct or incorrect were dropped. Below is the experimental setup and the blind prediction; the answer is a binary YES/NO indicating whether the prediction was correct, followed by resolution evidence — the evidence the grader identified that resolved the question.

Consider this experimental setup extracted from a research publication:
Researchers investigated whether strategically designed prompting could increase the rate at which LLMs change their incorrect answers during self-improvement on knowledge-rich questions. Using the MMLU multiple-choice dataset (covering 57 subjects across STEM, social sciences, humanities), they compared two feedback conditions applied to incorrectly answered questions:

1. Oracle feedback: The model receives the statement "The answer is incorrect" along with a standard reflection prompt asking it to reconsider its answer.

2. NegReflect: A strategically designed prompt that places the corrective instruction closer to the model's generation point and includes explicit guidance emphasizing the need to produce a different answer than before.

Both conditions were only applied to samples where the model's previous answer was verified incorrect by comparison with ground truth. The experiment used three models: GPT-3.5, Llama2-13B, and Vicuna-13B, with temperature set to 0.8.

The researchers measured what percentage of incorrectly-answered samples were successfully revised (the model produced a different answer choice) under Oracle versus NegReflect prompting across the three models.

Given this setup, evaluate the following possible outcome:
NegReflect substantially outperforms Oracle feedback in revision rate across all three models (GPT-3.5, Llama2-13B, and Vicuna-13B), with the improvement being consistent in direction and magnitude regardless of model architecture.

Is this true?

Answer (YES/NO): NO